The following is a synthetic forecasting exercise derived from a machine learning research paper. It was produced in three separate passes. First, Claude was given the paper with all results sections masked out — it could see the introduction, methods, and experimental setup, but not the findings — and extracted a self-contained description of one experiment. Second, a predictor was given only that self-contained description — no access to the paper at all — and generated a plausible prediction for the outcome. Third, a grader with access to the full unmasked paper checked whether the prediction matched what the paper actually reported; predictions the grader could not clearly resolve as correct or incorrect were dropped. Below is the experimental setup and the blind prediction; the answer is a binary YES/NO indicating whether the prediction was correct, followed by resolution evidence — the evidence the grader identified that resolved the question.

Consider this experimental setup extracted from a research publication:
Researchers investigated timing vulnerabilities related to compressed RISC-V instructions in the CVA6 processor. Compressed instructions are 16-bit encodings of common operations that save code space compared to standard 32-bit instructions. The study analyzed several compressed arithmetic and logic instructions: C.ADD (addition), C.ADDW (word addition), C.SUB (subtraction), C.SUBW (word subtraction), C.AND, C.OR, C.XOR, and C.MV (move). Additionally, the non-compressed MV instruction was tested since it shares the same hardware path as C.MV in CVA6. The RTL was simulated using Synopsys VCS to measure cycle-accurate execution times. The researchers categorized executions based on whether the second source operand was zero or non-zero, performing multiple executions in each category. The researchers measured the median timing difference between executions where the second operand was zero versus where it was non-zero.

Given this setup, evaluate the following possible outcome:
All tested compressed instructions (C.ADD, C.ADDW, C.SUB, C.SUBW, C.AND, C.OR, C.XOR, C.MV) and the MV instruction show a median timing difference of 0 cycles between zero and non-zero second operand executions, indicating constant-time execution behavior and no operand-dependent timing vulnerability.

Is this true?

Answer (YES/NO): NO